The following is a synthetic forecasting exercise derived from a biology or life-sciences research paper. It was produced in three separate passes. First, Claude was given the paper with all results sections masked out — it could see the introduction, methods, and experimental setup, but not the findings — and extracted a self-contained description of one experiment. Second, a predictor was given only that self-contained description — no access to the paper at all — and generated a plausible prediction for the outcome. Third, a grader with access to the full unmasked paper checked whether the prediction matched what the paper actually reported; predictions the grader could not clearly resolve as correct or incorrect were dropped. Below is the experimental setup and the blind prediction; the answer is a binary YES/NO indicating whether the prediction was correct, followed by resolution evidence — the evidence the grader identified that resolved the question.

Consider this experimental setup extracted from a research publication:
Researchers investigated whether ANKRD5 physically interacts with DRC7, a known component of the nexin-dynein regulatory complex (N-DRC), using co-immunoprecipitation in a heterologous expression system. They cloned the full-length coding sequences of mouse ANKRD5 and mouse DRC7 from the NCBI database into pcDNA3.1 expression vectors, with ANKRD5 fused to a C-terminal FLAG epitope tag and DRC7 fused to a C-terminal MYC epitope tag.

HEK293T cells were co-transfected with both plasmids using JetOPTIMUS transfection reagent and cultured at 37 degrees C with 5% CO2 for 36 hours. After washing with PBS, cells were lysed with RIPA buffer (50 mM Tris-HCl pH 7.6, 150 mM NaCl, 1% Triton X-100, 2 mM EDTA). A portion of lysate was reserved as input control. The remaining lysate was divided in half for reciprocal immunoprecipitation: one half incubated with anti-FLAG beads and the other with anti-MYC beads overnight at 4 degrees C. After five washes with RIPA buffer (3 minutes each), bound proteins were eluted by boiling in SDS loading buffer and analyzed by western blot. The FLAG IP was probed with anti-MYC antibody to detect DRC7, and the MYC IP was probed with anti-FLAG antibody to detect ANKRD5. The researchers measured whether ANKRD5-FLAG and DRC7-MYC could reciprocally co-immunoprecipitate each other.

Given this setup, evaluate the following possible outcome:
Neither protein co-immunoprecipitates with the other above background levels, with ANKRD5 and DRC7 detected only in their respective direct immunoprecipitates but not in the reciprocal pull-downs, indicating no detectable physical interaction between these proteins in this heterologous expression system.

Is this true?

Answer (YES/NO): YES